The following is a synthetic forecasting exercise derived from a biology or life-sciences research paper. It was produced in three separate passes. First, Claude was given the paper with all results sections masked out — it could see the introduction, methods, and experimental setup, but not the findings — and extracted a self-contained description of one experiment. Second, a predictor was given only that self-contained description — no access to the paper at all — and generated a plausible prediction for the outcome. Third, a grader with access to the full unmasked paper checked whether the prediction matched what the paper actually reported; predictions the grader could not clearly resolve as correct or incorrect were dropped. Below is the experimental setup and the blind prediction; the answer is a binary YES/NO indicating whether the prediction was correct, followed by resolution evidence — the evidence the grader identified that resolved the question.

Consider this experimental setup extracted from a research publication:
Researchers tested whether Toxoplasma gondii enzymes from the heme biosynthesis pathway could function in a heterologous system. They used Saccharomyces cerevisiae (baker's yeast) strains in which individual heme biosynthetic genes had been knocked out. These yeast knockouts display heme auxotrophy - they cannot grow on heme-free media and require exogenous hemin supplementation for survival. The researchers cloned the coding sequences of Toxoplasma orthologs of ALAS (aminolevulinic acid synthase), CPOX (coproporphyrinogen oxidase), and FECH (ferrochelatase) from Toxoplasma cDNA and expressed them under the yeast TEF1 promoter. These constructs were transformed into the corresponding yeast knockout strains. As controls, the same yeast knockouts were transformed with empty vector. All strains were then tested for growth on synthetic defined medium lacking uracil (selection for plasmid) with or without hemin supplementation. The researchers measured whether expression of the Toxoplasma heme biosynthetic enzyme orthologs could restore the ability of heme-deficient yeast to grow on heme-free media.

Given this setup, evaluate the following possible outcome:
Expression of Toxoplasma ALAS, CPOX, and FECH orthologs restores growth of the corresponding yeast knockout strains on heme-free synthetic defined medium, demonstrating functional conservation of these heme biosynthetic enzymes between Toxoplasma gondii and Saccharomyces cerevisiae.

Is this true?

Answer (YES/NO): YES